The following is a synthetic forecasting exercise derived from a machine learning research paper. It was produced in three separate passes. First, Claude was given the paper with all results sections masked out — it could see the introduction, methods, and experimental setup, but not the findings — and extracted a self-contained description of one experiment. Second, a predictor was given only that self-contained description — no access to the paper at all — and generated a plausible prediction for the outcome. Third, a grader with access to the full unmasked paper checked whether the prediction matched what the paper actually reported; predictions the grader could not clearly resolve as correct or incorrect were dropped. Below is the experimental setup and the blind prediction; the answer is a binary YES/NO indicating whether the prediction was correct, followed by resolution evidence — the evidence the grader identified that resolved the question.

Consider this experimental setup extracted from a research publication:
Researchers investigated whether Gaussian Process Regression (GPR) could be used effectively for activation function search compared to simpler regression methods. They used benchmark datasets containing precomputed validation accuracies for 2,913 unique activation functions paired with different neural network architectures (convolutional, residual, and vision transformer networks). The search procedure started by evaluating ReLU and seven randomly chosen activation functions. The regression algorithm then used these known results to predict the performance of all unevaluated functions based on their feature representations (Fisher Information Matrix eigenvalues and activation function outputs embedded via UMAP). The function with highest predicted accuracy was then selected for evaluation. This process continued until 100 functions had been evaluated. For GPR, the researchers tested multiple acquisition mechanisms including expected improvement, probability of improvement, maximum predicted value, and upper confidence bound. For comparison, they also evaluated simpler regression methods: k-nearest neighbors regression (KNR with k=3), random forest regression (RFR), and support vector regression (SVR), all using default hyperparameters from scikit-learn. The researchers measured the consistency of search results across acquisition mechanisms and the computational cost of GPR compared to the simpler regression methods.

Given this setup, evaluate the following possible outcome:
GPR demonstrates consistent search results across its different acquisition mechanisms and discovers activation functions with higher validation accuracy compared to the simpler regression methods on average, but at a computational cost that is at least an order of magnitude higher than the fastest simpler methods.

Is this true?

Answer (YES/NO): NO